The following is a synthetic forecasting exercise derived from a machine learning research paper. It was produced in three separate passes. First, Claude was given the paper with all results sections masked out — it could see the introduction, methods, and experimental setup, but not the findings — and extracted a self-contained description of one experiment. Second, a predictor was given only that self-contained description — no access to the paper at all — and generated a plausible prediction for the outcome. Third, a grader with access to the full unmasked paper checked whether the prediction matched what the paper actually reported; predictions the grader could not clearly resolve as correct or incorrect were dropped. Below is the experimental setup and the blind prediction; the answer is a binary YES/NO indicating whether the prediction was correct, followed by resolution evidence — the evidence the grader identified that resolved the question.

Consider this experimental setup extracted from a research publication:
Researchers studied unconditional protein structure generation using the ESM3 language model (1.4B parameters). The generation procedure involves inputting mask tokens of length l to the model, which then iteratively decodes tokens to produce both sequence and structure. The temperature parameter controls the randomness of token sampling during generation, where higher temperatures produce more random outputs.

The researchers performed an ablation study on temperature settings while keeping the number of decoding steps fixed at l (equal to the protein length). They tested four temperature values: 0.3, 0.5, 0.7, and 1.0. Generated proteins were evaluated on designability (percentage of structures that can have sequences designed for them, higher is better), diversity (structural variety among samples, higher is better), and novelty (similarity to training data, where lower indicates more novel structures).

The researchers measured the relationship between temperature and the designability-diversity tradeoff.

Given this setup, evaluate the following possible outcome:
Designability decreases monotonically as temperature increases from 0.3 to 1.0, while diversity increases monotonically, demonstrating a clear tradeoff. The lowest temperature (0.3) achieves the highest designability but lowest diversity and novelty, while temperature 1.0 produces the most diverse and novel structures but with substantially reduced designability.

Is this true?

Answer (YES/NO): NO